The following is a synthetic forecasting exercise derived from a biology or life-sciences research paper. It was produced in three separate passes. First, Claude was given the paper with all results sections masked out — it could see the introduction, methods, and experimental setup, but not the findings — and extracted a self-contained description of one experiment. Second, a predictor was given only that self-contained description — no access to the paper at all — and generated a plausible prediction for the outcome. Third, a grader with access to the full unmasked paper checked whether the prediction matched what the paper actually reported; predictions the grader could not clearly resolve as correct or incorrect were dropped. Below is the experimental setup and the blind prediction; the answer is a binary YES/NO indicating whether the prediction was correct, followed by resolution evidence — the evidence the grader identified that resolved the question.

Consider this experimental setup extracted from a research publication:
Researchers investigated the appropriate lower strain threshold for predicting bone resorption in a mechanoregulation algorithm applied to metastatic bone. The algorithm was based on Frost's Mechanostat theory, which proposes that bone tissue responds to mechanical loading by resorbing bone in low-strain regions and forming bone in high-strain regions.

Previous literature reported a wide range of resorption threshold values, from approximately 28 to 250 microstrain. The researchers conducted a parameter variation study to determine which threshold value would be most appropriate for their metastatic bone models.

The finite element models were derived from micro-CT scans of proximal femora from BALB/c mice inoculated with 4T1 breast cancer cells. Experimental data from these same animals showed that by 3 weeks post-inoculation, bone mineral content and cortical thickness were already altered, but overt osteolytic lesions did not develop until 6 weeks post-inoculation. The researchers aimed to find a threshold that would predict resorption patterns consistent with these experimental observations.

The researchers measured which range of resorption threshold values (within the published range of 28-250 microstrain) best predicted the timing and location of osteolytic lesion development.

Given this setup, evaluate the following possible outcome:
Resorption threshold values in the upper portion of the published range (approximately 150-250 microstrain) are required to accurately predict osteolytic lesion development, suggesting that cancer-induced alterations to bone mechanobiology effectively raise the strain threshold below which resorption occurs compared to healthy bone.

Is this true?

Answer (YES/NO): NO